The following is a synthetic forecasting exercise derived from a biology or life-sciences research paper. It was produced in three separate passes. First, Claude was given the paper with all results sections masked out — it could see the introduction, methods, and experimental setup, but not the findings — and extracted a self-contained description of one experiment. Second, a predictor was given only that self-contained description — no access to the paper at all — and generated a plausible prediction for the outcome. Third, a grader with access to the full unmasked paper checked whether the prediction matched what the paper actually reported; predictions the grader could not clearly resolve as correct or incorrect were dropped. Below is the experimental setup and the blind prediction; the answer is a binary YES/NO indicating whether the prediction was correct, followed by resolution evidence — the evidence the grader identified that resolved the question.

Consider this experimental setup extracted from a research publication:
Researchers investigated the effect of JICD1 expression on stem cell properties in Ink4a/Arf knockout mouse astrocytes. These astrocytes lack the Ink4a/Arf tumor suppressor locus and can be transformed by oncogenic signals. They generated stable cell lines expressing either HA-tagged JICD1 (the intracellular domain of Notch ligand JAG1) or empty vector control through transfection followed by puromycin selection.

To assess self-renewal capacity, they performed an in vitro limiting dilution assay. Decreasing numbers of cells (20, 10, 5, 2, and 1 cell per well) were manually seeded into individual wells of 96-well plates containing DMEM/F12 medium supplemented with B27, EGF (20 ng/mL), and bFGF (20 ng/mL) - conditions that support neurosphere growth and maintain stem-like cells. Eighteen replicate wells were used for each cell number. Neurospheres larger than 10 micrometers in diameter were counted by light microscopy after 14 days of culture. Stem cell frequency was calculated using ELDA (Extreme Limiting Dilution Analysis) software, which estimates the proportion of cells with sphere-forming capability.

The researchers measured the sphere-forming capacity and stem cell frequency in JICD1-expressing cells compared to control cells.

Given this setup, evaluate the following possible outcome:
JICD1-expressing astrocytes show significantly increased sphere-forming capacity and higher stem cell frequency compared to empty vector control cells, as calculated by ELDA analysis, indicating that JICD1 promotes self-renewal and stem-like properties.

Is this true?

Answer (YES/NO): YES